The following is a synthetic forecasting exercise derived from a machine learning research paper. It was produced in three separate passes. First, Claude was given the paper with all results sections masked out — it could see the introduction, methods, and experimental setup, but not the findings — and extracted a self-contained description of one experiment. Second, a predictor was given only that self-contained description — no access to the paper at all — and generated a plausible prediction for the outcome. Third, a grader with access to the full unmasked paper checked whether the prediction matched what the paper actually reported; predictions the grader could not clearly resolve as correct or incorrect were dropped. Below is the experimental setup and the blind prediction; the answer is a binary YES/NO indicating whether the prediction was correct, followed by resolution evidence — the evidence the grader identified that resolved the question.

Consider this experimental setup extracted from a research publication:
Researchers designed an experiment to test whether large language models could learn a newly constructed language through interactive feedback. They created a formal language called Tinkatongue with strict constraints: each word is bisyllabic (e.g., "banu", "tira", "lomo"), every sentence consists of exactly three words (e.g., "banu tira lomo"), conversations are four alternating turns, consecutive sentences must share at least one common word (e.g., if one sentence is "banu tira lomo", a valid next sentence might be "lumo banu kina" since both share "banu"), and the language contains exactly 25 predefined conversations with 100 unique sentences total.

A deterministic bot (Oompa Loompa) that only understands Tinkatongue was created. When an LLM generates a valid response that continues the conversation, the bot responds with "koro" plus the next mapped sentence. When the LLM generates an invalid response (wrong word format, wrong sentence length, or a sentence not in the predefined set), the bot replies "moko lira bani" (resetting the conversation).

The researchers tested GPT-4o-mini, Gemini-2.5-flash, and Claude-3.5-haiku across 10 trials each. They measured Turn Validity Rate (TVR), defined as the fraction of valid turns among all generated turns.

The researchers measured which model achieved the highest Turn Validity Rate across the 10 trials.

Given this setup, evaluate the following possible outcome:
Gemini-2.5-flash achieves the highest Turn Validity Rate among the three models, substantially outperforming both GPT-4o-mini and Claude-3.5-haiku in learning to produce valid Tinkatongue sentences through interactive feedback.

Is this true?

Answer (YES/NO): NO